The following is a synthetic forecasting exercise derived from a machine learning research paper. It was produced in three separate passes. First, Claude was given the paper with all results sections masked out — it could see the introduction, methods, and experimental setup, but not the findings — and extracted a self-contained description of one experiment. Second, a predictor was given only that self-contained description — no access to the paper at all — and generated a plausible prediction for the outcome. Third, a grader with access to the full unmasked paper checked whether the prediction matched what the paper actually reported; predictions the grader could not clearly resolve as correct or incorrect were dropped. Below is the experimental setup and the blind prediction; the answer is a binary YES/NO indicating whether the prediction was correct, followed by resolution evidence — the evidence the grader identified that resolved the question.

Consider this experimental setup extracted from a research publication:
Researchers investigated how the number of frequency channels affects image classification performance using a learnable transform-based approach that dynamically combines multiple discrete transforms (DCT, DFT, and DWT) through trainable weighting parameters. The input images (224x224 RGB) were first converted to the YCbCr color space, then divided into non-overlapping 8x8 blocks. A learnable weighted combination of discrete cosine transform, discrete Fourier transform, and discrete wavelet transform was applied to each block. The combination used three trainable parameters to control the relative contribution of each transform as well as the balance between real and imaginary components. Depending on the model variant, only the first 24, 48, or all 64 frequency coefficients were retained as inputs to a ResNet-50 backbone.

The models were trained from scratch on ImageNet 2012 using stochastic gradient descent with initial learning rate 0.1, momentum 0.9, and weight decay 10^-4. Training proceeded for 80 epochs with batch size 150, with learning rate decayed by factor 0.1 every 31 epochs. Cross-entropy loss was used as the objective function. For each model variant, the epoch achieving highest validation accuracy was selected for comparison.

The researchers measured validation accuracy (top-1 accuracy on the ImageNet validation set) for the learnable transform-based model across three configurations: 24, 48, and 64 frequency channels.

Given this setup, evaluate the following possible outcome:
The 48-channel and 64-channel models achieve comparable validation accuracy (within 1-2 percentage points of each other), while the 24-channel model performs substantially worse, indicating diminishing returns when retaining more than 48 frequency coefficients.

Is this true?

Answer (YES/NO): NO